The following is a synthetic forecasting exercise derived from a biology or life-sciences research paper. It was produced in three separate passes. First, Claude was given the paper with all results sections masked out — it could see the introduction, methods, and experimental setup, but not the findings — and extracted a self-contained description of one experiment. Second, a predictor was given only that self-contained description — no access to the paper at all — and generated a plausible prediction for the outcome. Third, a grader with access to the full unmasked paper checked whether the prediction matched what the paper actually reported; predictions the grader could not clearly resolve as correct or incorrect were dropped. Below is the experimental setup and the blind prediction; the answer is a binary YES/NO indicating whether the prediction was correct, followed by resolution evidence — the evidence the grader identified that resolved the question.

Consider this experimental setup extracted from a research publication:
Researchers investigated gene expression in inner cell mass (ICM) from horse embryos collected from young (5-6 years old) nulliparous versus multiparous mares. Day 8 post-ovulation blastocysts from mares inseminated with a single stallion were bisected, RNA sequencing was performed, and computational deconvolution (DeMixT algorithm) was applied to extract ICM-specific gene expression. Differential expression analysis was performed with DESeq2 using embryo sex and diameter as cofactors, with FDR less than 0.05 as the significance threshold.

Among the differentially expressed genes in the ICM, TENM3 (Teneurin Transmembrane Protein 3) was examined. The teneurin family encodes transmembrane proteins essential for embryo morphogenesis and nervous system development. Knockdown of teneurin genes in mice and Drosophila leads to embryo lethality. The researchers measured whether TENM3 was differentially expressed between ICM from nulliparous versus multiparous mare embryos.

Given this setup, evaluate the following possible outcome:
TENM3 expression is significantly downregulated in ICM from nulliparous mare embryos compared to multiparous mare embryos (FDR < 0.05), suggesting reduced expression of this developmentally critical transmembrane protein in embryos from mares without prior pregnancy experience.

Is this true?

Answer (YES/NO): YES